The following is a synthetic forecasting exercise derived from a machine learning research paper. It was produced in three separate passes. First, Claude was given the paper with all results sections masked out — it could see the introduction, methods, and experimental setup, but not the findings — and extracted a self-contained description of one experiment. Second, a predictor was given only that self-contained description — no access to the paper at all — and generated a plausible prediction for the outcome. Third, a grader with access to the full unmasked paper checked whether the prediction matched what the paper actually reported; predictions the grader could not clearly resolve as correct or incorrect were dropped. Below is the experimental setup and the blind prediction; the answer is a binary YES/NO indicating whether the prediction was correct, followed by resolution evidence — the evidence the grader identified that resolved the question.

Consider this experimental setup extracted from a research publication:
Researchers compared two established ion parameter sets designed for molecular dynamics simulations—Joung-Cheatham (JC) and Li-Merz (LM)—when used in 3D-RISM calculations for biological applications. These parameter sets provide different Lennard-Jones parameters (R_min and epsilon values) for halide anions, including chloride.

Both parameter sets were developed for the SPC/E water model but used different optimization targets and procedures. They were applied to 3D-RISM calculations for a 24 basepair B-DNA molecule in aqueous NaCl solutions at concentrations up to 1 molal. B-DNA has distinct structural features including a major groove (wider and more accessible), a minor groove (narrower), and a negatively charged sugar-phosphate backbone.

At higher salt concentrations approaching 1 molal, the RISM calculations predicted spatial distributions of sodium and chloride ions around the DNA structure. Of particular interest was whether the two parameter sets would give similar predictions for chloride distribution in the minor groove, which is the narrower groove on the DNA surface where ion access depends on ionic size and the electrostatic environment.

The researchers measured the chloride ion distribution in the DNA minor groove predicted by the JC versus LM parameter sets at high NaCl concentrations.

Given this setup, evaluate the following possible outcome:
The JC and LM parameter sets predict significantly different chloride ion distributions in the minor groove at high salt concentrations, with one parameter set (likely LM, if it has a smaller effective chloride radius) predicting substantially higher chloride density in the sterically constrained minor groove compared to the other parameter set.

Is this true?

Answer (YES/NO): YES